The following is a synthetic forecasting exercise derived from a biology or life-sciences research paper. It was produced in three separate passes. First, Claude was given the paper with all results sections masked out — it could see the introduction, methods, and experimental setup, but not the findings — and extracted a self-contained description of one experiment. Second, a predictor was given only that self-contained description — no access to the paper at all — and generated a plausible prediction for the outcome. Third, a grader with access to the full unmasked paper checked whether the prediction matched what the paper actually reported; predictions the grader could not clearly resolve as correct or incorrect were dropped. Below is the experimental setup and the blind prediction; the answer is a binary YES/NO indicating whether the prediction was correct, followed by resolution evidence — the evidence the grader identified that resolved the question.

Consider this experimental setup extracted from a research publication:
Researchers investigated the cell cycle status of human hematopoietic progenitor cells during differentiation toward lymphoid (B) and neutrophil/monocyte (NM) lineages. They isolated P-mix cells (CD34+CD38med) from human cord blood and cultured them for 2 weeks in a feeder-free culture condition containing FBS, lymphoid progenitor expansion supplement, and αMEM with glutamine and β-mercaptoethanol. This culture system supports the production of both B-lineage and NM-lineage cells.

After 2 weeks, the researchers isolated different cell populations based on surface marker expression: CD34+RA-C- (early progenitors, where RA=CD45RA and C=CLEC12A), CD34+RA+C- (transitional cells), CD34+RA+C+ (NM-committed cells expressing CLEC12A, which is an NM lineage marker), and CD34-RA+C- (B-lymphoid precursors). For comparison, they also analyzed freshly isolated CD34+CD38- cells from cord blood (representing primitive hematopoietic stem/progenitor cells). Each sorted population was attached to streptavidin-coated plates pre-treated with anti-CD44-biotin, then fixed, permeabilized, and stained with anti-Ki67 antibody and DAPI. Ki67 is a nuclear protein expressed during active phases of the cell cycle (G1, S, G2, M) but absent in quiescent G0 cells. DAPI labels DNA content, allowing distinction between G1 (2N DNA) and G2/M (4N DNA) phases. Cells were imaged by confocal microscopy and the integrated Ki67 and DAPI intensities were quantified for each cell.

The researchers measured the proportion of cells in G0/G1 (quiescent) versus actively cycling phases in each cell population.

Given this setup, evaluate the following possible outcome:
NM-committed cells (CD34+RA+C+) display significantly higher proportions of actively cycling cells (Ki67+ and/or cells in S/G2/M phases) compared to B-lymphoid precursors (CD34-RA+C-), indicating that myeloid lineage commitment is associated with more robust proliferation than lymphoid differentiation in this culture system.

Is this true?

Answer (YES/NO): YES